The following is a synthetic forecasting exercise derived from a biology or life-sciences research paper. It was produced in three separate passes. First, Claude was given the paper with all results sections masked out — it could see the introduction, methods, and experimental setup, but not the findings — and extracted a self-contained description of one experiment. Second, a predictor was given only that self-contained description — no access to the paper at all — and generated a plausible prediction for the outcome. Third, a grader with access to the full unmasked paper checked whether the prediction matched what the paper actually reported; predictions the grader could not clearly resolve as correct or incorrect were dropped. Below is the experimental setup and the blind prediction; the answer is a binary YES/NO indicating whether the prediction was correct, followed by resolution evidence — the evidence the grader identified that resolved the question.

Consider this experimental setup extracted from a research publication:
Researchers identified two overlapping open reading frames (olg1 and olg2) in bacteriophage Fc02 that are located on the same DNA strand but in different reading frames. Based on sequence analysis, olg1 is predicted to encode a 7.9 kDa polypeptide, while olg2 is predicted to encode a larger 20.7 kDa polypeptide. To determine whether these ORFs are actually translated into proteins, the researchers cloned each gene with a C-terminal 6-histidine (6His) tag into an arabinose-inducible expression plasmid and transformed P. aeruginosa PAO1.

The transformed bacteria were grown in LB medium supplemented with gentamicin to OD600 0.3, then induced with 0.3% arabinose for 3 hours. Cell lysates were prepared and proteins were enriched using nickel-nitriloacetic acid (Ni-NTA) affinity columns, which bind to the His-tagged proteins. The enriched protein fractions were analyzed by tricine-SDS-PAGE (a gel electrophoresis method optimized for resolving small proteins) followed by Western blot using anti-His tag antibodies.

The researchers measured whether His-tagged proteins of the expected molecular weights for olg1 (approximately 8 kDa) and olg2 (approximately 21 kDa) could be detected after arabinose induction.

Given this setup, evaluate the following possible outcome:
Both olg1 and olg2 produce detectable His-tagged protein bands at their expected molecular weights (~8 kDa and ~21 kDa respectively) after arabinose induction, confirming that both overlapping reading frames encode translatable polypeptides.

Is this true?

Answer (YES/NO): NO